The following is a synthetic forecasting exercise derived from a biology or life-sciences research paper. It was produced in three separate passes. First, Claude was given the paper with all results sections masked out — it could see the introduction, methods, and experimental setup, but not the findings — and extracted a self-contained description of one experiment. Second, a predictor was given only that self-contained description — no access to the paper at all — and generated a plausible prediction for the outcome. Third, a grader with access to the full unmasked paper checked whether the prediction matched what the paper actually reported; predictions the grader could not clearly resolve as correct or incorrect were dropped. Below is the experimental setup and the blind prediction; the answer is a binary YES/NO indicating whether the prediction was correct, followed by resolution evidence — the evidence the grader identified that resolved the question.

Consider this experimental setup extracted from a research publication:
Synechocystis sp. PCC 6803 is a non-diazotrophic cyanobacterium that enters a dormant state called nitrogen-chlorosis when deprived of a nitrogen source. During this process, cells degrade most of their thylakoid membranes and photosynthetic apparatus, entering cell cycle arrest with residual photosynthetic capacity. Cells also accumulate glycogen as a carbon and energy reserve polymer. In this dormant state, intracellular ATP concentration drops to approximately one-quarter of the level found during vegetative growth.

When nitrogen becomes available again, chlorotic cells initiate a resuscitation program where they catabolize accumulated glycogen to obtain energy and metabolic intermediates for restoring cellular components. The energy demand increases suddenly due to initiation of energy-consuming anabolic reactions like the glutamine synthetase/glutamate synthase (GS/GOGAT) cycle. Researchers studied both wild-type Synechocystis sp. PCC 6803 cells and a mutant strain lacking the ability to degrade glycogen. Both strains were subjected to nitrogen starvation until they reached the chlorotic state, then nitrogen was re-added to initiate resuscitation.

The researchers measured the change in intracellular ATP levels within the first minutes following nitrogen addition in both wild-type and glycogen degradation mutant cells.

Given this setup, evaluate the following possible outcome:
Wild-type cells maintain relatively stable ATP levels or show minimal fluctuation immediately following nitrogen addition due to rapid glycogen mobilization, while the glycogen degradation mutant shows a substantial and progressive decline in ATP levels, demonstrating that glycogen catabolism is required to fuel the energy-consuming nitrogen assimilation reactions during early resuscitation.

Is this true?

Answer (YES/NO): NO